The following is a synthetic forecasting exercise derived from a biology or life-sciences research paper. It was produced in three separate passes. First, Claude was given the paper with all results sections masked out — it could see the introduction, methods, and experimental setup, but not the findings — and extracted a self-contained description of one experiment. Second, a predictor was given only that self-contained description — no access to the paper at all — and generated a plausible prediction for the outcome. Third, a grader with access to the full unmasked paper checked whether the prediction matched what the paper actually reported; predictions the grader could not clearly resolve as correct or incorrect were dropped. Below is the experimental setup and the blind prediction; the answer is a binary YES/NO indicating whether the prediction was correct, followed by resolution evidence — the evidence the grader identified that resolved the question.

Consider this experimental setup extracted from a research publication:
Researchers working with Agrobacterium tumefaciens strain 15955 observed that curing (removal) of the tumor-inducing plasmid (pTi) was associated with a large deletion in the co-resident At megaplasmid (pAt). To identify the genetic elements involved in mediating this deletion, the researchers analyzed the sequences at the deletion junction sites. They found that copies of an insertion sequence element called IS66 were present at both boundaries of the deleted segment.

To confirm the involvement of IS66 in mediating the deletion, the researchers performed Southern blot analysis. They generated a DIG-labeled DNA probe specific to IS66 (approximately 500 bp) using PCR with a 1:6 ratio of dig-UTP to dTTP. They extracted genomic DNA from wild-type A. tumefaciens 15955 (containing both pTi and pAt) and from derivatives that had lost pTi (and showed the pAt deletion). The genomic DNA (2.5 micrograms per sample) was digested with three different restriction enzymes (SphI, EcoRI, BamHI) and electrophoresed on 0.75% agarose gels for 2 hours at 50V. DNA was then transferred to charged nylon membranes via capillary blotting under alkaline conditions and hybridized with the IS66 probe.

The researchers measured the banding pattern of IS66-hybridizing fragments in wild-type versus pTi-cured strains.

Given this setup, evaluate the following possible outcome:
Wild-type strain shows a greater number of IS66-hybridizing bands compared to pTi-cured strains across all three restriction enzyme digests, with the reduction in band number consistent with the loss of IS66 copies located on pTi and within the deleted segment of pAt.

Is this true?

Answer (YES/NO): NO